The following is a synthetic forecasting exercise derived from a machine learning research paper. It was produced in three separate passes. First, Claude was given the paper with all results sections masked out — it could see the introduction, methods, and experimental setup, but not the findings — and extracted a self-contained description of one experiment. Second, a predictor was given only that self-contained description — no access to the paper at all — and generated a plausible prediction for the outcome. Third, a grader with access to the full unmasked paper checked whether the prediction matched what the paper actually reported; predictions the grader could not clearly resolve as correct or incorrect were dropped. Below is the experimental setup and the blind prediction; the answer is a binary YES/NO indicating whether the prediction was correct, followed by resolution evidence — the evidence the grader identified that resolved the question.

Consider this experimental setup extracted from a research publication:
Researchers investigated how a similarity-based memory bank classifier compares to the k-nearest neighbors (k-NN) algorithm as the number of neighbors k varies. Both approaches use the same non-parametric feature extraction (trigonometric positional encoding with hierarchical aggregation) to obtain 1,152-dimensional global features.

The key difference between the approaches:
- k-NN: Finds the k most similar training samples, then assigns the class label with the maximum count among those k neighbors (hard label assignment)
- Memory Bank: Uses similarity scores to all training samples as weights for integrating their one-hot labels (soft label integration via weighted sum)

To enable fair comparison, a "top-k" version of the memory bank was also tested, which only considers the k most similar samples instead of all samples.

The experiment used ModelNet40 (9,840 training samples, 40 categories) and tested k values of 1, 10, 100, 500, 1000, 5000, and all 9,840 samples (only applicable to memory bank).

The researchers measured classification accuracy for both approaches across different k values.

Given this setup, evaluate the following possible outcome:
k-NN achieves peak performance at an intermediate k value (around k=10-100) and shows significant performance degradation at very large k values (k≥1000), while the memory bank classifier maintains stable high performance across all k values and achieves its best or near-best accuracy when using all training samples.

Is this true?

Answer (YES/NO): NO